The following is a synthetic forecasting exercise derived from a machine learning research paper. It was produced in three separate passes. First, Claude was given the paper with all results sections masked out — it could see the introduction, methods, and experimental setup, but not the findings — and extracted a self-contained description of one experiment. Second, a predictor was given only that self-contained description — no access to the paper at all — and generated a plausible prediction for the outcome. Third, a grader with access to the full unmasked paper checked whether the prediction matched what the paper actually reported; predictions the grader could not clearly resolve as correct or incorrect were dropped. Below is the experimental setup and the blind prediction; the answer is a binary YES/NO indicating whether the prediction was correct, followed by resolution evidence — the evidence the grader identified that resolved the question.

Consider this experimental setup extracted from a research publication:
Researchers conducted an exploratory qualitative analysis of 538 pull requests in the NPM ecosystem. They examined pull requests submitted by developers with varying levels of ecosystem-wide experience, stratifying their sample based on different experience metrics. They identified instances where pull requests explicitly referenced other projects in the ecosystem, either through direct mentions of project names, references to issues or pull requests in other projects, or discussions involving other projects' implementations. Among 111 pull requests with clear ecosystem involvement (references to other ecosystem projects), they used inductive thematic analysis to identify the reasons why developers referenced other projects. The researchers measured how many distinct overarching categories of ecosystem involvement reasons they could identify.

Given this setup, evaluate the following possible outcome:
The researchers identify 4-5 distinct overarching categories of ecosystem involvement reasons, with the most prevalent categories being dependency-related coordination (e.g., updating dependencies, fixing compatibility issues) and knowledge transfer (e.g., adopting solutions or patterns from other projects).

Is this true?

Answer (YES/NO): NO